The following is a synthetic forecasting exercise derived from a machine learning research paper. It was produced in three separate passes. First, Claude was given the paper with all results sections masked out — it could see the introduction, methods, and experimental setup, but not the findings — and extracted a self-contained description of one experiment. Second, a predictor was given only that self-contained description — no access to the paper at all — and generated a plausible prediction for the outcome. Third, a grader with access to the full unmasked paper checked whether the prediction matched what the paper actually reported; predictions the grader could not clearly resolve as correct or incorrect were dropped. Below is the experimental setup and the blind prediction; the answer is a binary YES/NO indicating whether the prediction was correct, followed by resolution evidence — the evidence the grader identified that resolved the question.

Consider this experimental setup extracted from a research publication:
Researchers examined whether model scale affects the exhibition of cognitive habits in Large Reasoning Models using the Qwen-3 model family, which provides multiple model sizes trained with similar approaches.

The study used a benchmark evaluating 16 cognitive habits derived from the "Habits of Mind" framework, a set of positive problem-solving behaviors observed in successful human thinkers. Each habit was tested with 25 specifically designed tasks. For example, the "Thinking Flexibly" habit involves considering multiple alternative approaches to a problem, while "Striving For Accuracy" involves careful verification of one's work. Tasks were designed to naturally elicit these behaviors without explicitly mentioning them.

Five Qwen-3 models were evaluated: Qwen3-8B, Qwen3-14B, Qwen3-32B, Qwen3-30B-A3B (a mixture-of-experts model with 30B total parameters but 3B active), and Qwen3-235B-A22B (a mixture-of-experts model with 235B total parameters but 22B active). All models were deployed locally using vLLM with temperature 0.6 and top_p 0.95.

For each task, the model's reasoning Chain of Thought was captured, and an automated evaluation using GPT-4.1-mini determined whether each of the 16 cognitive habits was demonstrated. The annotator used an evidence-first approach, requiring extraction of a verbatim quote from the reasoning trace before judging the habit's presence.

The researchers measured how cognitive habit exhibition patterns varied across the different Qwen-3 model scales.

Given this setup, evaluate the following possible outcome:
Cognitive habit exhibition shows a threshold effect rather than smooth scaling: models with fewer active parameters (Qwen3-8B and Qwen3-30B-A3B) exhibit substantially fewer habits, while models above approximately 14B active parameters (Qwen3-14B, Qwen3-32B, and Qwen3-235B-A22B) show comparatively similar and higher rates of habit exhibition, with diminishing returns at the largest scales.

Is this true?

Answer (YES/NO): NO